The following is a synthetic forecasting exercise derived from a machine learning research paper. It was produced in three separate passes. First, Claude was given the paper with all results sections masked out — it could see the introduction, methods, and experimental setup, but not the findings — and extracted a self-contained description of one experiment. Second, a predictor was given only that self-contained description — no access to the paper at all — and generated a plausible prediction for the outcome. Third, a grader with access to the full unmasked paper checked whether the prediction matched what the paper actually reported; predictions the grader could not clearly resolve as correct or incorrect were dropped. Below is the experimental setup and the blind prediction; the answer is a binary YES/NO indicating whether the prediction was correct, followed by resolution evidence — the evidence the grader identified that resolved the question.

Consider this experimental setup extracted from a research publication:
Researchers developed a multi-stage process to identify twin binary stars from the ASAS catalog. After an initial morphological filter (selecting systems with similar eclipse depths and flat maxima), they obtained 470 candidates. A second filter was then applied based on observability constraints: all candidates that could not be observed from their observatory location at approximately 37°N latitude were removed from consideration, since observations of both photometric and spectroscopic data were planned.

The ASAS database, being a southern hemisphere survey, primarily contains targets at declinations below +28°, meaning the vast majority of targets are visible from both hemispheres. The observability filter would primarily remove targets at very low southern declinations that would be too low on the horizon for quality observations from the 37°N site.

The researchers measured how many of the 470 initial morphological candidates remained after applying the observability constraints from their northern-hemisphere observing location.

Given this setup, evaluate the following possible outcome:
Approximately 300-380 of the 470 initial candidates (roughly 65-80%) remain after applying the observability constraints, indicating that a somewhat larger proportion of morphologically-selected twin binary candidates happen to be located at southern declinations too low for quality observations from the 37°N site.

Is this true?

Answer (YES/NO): NO